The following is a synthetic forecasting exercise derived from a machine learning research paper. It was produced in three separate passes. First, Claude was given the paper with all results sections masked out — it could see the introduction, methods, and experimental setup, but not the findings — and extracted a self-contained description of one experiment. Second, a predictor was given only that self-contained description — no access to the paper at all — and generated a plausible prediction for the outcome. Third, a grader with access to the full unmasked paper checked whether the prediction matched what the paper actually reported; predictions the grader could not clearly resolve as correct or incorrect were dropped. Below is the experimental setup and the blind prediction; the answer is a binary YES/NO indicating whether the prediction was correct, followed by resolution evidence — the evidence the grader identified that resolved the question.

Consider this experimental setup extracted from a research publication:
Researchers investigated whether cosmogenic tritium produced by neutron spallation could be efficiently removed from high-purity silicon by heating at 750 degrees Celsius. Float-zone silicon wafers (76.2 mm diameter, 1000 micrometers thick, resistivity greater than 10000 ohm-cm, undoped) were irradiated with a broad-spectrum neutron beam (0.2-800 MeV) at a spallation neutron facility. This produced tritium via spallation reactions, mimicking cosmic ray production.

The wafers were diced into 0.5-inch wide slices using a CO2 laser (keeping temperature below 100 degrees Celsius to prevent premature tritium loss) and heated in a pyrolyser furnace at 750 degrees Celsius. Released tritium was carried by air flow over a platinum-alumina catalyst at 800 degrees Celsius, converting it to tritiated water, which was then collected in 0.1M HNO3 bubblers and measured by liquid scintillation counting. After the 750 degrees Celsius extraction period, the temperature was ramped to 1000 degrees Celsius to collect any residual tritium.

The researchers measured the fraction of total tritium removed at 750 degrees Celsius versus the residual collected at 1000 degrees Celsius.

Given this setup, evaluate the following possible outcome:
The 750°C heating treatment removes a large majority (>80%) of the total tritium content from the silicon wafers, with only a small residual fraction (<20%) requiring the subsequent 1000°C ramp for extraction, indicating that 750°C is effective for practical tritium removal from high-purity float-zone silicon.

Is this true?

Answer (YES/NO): YES